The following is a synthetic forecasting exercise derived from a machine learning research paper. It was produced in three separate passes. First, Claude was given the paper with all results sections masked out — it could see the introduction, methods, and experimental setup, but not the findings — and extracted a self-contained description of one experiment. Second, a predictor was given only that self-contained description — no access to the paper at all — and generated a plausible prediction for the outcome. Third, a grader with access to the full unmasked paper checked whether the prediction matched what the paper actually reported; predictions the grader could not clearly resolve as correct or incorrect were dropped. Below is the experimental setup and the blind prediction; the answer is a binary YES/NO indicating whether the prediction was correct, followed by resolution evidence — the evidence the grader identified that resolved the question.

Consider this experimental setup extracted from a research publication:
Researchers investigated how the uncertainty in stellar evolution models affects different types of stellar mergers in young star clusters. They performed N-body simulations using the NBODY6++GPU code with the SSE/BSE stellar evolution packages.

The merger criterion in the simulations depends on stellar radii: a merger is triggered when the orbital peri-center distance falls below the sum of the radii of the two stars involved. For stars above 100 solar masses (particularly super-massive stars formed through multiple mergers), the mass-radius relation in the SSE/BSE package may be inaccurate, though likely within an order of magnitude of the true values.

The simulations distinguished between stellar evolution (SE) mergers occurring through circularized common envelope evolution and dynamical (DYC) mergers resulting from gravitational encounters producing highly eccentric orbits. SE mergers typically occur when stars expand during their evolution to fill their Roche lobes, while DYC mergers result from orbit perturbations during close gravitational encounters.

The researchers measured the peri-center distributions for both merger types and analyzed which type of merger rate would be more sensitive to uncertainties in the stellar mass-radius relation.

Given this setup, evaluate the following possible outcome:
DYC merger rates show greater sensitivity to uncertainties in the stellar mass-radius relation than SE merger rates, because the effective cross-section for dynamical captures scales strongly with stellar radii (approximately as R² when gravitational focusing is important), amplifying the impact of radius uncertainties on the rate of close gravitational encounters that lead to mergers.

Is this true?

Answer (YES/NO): NO